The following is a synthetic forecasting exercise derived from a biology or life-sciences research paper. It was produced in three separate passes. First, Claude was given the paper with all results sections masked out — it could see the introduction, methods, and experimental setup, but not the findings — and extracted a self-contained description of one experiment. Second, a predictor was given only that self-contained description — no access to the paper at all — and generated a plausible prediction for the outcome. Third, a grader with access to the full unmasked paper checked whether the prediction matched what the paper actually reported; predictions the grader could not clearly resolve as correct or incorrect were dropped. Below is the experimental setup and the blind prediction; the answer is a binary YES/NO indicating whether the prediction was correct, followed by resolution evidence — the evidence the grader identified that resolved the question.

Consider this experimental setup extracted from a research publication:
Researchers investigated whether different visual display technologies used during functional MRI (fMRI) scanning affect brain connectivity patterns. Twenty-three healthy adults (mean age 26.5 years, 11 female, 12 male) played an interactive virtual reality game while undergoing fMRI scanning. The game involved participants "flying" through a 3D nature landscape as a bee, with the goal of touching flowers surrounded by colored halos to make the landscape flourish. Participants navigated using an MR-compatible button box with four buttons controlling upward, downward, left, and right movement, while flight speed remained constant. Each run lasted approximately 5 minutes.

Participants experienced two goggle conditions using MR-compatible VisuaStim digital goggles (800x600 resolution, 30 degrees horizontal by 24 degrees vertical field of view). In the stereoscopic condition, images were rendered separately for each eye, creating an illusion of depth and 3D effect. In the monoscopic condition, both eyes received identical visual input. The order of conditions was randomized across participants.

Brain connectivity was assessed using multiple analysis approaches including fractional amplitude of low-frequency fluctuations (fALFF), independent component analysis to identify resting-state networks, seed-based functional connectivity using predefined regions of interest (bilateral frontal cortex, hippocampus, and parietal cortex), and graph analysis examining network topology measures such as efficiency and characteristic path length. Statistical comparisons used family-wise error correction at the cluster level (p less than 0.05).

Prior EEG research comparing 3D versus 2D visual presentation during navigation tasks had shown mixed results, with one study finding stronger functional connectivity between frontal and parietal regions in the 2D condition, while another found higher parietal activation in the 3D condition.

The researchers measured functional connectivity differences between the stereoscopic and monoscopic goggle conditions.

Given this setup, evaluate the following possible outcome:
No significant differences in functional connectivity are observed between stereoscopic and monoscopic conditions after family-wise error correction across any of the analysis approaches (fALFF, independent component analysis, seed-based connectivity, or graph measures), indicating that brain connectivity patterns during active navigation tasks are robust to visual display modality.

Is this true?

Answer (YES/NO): NO